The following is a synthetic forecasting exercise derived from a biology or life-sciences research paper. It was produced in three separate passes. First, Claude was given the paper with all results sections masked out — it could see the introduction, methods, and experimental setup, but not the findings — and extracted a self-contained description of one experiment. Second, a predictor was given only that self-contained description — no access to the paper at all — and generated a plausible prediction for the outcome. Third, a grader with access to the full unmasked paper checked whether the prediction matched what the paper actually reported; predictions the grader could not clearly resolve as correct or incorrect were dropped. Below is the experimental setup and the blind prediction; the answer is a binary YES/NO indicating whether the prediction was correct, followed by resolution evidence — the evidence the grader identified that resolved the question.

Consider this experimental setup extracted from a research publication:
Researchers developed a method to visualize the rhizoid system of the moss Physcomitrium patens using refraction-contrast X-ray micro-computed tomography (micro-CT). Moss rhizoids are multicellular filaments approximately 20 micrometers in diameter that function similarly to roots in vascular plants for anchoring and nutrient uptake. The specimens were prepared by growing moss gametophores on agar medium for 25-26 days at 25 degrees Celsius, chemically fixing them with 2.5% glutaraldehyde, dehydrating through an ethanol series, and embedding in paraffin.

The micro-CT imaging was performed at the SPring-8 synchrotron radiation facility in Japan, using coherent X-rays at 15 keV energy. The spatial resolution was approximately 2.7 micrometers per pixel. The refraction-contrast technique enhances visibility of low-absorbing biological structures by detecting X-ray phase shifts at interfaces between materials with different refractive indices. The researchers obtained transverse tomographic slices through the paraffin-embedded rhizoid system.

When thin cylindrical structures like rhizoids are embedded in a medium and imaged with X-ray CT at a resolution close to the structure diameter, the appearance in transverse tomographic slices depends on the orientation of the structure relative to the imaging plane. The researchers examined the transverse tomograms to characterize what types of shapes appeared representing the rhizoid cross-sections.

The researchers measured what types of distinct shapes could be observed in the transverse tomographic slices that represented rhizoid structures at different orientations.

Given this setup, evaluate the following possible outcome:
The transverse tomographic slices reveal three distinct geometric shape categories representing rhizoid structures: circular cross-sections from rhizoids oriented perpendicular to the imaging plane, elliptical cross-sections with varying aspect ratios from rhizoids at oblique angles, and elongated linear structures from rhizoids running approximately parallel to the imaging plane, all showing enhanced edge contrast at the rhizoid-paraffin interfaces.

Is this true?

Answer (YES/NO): NO